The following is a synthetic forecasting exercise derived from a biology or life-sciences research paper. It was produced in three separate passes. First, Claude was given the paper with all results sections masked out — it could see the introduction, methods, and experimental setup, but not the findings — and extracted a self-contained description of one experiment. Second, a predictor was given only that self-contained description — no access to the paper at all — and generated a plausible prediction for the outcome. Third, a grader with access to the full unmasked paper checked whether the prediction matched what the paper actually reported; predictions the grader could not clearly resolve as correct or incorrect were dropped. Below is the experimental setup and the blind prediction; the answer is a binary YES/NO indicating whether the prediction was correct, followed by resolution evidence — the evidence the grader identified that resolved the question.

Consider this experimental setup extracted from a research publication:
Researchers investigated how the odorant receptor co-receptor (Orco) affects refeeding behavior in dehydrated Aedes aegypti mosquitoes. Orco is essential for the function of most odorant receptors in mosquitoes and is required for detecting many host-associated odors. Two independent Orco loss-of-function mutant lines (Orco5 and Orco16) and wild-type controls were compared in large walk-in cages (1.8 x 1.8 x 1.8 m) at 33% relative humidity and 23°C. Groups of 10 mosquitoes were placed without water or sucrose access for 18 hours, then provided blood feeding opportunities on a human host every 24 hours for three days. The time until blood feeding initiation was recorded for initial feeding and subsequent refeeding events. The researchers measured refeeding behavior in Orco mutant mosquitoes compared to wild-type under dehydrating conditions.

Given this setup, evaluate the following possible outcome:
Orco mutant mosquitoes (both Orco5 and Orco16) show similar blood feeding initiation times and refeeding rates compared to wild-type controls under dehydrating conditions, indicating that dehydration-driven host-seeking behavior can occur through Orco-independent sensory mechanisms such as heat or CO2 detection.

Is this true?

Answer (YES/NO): YES